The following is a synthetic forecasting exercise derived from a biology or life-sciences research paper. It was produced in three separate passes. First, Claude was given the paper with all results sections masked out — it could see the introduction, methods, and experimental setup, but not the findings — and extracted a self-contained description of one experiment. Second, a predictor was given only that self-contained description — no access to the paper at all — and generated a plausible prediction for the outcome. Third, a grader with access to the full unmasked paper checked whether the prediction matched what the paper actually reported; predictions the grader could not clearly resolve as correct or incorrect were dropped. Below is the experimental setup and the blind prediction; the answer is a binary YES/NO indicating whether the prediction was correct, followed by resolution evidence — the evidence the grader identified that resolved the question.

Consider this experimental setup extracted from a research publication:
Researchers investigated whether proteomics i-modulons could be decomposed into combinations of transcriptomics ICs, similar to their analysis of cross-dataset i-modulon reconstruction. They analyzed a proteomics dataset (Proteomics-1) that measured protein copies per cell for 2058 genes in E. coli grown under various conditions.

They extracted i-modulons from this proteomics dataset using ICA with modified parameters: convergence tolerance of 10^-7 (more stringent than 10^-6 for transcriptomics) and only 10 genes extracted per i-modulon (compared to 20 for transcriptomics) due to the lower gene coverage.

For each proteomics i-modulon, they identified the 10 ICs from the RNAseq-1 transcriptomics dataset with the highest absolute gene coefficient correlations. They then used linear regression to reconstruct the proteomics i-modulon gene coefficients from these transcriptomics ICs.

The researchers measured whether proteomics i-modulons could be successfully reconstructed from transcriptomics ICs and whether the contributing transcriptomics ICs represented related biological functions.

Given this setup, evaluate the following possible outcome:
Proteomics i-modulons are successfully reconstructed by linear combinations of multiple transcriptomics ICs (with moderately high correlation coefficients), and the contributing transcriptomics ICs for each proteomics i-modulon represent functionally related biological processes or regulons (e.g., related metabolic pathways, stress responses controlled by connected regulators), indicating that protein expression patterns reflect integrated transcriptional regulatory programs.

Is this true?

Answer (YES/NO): NO